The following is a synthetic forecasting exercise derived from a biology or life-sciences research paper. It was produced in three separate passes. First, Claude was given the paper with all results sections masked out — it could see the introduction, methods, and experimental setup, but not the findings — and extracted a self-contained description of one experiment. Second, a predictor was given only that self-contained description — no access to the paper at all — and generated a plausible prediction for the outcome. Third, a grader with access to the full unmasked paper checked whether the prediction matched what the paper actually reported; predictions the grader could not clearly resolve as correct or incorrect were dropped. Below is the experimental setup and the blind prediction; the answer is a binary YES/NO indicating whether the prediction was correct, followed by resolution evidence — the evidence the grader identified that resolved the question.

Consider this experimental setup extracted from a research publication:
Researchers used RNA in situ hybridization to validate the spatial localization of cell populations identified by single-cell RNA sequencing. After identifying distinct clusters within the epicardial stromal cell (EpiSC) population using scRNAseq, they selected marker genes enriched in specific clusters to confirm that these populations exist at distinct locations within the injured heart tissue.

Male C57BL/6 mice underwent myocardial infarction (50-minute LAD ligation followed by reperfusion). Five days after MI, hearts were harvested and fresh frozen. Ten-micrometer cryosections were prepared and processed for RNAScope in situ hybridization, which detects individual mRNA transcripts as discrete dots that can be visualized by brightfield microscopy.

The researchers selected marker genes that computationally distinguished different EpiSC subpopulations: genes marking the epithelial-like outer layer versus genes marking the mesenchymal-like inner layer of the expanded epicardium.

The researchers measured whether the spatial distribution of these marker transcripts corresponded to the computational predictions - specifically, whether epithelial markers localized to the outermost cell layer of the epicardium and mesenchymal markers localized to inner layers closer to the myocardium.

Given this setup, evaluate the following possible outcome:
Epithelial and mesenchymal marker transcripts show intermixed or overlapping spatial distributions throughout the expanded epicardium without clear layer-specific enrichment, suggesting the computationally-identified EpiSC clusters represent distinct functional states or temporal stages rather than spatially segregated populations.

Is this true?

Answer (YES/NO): NO